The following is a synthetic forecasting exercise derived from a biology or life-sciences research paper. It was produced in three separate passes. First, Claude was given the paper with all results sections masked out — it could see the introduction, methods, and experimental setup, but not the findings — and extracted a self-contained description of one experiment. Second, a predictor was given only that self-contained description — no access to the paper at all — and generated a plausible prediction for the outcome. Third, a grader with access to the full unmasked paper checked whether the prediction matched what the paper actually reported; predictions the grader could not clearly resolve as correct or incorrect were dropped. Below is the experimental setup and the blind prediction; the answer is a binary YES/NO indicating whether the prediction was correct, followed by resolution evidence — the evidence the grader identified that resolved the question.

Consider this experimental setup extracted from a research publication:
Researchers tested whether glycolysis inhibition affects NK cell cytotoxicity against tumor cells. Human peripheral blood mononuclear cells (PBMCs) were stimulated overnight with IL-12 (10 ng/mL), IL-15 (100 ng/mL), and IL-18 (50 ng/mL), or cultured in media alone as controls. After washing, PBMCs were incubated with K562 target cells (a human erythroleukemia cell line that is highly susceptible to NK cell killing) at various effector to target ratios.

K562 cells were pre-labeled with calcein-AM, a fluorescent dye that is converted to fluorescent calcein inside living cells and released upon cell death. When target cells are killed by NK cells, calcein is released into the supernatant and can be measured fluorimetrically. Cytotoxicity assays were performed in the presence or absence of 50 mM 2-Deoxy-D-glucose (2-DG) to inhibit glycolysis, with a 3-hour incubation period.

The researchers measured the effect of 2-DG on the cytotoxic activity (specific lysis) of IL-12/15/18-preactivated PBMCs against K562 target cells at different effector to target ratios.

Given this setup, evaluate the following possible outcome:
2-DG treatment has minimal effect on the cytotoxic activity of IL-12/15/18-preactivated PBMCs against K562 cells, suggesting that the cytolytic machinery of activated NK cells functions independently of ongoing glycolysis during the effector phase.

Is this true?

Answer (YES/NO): NO